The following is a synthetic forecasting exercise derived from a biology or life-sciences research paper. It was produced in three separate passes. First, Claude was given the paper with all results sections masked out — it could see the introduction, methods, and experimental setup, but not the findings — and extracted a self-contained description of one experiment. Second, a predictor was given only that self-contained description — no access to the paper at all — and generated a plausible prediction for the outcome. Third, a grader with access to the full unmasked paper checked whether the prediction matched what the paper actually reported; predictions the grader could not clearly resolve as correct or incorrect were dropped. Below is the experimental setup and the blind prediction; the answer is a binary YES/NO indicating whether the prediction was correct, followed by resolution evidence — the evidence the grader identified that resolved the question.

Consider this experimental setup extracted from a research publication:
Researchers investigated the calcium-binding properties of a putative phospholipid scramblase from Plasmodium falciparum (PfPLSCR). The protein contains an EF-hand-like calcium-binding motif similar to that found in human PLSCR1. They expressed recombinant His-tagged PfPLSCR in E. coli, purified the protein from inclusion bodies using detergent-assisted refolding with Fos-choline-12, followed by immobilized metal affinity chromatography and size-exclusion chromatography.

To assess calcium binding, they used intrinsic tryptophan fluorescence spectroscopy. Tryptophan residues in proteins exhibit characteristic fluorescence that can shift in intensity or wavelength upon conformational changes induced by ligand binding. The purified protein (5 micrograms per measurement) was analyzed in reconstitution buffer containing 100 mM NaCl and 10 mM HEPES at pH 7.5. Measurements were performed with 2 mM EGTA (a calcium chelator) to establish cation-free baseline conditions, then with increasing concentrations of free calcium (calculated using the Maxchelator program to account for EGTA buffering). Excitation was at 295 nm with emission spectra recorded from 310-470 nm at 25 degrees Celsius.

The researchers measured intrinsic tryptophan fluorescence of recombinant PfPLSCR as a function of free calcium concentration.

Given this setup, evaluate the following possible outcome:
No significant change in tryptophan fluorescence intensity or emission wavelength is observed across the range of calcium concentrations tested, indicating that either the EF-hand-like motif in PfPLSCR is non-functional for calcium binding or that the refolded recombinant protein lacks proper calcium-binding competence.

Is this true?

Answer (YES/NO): NO